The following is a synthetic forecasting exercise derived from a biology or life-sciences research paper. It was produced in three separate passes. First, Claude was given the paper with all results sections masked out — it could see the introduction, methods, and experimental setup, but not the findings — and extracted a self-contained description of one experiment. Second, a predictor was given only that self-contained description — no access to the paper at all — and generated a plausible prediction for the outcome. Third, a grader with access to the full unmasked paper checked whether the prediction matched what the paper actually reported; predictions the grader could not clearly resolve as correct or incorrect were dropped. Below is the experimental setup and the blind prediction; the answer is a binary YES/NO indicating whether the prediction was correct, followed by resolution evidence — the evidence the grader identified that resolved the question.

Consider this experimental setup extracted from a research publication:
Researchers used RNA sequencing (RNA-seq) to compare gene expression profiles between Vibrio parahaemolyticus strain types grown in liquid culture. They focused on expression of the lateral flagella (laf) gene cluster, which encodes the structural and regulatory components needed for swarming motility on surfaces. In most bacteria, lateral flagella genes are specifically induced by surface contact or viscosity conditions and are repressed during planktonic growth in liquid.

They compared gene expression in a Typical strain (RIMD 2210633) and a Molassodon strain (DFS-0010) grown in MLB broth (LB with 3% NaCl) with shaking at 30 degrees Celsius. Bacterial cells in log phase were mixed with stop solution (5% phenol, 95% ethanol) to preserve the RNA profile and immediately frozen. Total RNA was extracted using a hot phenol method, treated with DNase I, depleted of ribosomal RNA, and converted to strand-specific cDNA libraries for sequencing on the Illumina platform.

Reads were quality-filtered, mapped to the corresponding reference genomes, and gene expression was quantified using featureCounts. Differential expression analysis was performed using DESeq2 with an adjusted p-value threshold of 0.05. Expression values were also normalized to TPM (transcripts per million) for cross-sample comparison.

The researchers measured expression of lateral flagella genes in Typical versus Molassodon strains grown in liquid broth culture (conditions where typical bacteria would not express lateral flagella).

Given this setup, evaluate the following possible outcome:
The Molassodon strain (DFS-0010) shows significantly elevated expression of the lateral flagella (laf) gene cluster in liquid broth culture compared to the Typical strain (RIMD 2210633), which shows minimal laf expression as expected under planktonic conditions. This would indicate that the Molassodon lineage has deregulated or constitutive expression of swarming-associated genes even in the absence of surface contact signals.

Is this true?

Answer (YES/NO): YES